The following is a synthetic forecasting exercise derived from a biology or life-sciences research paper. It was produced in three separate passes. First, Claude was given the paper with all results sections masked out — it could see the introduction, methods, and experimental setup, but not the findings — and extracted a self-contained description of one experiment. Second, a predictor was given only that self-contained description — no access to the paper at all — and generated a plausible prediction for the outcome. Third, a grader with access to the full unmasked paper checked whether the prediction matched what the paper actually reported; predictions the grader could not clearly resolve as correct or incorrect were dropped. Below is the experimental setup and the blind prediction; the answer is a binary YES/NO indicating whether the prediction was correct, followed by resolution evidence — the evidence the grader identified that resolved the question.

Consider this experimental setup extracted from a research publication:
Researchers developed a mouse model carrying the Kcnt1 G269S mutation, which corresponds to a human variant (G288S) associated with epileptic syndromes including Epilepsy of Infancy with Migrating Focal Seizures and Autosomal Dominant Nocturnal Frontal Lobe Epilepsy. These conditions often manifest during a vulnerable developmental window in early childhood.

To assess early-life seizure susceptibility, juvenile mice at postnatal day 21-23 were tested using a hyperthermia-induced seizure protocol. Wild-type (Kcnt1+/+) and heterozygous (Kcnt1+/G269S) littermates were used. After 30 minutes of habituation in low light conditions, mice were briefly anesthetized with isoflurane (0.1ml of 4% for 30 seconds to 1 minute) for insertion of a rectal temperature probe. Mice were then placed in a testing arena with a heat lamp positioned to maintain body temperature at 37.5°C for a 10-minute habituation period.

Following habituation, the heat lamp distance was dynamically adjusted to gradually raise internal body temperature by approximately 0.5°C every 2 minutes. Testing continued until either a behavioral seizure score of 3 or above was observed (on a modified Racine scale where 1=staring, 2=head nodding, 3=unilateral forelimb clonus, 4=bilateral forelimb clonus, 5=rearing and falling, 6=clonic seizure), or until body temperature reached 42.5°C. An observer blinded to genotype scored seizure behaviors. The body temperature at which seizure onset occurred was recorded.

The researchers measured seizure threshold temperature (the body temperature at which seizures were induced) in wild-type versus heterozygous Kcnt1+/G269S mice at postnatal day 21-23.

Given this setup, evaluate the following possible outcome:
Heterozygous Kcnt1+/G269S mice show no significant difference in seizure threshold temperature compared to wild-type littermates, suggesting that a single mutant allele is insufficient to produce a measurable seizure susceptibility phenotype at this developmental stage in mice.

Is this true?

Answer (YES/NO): NO